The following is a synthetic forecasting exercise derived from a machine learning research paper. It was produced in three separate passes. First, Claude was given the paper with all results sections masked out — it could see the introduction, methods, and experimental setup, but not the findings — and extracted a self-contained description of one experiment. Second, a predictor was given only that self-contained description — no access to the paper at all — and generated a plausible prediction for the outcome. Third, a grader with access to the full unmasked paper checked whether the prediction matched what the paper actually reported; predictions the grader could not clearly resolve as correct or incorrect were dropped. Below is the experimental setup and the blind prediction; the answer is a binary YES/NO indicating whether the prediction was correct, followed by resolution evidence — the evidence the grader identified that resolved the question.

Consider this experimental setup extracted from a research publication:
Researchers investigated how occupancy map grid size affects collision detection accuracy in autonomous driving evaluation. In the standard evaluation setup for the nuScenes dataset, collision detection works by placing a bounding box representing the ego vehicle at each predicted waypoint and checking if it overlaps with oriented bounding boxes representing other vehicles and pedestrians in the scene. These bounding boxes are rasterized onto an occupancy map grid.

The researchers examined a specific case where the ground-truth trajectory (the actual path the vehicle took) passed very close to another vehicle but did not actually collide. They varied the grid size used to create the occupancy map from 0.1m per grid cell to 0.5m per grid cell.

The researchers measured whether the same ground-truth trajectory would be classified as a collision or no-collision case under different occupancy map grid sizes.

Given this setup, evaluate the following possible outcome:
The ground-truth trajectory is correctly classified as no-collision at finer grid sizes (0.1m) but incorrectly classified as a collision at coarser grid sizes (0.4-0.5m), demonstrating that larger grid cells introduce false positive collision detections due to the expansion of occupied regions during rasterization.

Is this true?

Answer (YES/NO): YES